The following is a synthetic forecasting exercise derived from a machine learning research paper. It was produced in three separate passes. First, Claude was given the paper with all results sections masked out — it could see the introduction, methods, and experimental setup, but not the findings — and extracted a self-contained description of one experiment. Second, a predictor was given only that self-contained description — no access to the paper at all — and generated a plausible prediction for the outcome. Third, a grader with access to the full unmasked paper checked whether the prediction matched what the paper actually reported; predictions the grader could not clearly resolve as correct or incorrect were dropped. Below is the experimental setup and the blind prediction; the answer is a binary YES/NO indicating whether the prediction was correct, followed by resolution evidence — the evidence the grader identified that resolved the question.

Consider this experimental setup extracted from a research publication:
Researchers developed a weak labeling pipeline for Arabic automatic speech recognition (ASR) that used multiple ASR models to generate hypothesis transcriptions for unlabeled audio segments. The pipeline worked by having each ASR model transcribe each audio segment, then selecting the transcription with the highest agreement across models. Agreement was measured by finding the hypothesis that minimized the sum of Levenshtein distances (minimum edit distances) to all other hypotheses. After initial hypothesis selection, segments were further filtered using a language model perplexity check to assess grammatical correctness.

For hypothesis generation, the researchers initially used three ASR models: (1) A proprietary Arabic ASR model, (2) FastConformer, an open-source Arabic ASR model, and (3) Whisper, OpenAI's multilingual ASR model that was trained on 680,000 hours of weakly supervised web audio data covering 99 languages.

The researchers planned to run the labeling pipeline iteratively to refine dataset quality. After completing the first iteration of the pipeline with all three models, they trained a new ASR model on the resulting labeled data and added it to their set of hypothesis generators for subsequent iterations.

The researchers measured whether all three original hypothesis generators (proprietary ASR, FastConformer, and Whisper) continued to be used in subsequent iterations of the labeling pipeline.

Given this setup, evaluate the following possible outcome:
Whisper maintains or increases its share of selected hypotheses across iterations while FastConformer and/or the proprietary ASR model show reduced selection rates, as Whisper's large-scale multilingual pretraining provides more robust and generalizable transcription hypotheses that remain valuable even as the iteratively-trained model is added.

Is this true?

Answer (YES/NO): NO